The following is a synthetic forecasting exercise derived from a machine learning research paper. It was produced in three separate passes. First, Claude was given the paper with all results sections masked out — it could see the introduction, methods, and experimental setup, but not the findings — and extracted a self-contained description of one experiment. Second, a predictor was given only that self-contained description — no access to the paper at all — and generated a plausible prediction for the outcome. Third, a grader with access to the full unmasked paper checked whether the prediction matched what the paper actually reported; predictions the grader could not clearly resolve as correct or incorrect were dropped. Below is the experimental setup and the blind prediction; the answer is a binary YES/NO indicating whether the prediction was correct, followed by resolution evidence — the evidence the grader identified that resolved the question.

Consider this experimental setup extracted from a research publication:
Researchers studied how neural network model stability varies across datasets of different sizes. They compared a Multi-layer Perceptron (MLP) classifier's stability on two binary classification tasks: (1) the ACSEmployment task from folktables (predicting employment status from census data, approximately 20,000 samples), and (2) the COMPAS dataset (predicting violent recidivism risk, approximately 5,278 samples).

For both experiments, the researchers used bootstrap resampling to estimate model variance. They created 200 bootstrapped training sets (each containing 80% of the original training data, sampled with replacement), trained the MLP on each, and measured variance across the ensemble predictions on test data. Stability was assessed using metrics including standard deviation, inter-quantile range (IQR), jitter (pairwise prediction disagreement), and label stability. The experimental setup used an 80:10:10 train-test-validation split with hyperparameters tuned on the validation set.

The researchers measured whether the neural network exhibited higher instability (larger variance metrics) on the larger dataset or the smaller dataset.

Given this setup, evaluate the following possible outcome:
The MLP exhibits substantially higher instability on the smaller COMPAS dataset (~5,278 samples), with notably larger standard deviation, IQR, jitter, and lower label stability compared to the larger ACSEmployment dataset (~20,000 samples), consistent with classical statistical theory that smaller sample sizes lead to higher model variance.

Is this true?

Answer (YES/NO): NO